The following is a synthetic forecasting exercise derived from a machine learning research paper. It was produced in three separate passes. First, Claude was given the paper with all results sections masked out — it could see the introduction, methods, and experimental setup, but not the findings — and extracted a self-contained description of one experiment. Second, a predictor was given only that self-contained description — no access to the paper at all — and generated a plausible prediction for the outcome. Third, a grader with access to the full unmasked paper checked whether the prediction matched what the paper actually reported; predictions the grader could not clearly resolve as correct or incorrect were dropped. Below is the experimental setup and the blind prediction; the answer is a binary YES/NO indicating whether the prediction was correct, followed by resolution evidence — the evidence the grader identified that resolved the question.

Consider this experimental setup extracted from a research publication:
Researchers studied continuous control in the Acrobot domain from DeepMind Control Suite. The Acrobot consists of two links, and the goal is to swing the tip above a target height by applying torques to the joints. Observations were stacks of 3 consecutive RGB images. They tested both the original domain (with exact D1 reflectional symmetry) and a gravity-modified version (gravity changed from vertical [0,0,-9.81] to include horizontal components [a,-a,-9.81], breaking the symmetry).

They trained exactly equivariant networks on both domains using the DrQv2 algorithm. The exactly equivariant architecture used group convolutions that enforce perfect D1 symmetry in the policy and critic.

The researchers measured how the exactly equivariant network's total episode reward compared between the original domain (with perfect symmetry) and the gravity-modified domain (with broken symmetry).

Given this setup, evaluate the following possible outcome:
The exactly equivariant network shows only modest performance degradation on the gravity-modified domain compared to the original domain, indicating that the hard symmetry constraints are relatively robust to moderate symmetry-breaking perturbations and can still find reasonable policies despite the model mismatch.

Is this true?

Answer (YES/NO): NO